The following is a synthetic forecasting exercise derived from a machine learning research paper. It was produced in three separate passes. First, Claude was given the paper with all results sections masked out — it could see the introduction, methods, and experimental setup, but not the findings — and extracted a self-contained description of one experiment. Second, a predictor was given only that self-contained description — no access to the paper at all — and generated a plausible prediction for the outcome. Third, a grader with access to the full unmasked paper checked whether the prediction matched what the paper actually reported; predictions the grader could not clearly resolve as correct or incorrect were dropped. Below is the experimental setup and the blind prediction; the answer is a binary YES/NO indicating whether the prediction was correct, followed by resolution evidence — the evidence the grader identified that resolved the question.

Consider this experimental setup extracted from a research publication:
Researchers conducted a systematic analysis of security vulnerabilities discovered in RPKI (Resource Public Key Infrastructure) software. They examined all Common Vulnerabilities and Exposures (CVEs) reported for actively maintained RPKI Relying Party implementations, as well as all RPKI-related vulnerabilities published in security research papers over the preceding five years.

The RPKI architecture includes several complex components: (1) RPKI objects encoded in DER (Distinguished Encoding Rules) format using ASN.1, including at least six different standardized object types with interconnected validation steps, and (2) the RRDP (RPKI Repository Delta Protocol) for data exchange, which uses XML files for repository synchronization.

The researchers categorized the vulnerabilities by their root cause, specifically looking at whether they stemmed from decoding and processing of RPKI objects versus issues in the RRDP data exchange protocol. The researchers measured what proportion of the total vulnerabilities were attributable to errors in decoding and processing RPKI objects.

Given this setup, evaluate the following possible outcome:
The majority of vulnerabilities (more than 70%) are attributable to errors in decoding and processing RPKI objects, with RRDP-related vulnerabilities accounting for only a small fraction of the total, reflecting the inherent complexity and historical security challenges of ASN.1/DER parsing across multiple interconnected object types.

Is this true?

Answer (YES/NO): NO